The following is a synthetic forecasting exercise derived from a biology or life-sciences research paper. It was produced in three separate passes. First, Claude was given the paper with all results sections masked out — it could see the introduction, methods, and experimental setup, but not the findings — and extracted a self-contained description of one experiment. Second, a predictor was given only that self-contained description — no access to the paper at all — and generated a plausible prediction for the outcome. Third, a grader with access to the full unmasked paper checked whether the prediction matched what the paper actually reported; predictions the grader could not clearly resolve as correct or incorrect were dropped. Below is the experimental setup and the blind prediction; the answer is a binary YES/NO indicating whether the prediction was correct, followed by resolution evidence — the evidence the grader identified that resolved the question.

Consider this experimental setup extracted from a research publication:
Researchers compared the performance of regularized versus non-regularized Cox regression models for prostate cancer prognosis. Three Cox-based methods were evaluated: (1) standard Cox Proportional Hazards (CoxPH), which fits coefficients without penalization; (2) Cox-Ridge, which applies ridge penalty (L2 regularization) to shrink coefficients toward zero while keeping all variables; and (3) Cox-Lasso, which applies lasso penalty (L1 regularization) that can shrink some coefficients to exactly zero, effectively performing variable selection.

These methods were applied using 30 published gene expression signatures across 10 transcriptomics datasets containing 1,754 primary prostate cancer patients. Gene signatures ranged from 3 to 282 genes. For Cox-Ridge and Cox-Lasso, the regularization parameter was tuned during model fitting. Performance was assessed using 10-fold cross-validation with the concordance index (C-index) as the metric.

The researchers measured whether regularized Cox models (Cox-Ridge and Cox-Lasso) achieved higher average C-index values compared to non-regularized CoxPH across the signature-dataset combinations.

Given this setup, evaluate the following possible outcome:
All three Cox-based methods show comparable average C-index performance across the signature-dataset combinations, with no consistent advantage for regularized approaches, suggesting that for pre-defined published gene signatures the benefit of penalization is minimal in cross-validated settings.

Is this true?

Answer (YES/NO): NO